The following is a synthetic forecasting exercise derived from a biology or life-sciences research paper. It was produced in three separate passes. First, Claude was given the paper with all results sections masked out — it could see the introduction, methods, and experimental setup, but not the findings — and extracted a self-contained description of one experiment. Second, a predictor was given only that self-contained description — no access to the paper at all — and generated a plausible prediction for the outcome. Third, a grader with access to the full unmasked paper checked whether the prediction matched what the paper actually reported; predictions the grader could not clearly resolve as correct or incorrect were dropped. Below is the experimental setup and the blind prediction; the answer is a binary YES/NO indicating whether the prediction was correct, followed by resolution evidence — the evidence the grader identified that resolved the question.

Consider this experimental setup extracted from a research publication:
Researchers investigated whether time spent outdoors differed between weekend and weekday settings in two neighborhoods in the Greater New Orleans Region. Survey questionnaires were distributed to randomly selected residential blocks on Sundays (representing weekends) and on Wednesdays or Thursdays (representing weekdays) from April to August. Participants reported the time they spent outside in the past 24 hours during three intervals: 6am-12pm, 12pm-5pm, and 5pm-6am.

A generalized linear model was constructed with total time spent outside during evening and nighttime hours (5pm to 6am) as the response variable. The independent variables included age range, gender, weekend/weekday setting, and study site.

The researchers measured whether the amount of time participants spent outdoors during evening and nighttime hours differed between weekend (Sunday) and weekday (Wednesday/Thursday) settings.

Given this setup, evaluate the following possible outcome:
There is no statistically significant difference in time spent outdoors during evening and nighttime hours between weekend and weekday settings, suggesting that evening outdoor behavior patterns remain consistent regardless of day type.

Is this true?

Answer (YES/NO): NO